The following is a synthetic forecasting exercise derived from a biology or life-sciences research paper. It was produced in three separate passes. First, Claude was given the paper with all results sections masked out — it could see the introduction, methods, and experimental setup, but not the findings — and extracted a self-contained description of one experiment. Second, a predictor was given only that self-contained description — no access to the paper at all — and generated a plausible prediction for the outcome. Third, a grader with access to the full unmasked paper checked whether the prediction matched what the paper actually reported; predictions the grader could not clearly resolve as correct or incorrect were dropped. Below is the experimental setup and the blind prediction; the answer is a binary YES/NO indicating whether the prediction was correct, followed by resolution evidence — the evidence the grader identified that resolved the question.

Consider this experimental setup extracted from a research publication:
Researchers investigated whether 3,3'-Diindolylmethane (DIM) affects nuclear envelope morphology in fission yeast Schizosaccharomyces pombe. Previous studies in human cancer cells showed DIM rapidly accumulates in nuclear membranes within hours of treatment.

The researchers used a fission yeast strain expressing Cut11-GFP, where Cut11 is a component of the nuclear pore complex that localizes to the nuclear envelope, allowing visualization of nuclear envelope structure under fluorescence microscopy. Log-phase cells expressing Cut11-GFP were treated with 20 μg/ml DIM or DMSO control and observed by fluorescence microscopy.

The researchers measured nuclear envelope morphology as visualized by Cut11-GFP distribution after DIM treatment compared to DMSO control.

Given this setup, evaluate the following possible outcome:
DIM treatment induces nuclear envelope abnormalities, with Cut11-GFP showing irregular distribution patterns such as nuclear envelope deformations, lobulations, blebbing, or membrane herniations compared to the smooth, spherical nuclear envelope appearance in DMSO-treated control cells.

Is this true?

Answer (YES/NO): YES